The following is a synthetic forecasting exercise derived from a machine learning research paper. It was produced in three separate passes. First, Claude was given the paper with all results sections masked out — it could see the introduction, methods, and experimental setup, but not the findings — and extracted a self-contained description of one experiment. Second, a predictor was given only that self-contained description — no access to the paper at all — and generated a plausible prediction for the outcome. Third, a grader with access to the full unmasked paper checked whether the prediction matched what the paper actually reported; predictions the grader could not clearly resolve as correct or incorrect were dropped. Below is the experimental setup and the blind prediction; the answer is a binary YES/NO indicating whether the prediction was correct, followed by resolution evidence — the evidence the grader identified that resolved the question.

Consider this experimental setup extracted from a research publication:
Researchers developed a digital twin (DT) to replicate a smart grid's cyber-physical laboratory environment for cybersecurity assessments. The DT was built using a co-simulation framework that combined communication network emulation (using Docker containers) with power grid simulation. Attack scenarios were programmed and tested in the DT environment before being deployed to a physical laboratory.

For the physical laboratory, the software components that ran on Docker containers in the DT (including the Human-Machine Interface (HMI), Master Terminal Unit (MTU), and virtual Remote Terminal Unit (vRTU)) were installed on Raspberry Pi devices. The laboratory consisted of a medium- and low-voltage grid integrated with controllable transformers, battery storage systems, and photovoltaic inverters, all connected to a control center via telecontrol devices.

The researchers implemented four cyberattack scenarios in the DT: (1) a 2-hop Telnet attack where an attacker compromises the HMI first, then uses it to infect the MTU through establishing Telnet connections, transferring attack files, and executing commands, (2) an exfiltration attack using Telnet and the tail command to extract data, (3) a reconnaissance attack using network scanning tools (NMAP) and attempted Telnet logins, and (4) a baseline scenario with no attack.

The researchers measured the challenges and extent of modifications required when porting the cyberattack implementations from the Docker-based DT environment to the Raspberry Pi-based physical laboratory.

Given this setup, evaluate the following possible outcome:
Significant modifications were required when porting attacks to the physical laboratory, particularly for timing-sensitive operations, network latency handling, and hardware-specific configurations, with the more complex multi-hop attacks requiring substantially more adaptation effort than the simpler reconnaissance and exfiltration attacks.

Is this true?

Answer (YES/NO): NO